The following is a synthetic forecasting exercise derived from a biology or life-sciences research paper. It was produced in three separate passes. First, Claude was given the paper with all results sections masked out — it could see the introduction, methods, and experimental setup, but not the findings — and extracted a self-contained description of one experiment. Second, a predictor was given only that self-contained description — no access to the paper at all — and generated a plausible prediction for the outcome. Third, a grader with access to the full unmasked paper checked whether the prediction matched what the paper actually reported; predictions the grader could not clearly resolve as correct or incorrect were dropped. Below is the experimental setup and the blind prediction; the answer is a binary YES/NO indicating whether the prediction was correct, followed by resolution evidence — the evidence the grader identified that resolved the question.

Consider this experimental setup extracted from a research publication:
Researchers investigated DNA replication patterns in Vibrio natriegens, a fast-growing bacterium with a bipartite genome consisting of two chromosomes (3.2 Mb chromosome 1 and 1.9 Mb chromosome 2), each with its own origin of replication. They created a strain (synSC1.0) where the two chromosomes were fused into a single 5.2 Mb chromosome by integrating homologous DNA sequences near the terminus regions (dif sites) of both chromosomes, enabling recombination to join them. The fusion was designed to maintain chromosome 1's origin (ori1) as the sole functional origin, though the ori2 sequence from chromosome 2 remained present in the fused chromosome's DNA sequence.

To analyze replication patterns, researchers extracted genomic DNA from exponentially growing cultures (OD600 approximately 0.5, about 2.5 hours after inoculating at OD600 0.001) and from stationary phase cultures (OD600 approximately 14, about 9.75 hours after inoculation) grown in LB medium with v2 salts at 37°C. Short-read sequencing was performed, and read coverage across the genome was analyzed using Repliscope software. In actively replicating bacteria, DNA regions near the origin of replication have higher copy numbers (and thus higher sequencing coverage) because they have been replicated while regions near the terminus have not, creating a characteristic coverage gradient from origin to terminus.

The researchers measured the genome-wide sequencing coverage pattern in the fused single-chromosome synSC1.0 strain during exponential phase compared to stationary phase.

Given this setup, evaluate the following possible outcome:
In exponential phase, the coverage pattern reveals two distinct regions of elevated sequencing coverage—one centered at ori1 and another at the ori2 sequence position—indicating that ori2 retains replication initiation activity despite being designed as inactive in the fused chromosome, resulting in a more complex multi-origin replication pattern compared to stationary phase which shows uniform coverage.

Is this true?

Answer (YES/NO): NO